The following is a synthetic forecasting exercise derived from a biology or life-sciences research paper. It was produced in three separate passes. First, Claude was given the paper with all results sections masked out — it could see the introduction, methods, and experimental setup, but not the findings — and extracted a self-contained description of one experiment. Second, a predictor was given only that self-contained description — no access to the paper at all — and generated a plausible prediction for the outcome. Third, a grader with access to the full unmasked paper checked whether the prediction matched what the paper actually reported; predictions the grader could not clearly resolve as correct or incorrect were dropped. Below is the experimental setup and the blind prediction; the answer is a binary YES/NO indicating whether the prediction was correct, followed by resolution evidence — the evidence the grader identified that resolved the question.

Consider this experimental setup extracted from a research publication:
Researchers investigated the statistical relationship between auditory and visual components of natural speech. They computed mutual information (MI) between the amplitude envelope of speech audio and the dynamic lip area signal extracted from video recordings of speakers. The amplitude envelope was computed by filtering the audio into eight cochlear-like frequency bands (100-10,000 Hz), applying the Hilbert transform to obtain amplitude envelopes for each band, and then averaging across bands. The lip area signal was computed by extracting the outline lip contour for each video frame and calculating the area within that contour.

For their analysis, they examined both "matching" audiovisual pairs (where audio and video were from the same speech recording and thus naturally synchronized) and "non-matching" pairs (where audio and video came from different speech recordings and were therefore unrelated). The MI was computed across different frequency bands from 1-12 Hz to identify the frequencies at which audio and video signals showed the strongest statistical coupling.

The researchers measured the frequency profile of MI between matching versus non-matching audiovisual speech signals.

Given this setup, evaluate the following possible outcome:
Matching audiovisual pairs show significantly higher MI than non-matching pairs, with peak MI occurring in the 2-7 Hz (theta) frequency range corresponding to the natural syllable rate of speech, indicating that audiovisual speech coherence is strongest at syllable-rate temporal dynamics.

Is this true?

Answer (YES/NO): YES